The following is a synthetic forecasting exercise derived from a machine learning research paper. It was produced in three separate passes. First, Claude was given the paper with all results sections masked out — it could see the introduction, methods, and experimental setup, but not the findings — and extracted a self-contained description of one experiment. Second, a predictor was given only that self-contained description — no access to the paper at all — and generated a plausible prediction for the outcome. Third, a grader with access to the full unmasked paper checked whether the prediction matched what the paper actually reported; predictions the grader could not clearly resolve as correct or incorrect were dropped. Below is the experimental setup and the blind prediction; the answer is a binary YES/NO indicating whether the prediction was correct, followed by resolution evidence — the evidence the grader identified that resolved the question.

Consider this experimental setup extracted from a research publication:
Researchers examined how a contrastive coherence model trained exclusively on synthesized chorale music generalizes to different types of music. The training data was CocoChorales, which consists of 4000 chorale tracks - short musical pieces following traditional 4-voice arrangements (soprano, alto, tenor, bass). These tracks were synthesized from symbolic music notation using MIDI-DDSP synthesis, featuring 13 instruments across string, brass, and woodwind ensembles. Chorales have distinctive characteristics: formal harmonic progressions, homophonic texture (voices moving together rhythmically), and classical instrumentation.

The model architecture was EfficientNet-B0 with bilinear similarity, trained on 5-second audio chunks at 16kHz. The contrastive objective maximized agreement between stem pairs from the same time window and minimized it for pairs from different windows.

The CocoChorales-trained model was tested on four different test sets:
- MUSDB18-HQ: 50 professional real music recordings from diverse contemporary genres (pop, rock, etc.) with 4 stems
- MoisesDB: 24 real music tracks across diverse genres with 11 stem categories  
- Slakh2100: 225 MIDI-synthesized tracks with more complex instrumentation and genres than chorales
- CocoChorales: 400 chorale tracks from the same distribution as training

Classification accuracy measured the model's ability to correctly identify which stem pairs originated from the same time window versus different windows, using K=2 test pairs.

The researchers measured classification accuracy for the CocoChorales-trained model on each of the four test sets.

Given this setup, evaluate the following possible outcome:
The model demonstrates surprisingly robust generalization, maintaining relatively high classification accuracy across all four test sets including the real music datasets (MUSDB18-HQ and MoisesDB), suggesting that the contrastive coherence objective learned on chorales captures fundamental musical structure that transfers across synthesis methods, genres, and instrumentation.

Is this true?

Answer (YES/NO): NO